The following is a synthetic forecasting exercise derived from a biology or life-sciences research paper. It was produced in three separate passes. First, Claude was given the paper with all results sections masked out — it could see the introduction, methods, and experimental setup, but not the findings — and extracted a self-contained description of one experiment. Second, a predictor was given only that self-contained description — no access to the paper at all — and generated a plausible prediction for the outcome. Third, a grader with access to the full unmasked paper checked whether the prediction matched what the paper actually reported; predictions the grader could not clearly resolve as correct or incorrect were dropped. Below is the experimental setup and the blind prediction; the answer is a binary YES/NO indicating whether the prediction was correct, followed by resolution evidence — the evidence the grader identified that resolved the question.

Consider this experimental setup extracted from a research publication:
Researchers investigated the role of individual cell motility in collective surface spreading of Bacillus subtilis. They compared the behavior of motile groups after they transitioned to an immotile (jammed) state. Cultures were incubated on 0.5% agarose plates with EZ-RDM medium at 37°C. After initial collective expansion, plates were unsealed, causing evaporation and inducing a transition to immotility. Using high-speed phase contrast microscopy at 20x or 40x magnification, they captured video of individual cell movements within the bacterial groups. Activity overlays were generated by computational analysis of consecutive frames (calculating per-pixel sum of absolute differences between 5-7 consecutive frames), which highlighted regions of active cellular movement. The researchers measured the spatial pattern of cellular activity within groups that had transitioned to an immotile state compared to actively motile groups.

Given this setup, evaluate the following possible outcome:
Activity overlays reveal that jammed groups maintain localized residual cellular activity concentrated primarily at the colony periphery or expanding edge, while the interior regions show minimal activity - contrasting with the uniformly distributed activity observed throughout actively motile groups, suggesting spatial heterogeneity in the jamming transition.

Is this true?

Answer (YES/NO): NO